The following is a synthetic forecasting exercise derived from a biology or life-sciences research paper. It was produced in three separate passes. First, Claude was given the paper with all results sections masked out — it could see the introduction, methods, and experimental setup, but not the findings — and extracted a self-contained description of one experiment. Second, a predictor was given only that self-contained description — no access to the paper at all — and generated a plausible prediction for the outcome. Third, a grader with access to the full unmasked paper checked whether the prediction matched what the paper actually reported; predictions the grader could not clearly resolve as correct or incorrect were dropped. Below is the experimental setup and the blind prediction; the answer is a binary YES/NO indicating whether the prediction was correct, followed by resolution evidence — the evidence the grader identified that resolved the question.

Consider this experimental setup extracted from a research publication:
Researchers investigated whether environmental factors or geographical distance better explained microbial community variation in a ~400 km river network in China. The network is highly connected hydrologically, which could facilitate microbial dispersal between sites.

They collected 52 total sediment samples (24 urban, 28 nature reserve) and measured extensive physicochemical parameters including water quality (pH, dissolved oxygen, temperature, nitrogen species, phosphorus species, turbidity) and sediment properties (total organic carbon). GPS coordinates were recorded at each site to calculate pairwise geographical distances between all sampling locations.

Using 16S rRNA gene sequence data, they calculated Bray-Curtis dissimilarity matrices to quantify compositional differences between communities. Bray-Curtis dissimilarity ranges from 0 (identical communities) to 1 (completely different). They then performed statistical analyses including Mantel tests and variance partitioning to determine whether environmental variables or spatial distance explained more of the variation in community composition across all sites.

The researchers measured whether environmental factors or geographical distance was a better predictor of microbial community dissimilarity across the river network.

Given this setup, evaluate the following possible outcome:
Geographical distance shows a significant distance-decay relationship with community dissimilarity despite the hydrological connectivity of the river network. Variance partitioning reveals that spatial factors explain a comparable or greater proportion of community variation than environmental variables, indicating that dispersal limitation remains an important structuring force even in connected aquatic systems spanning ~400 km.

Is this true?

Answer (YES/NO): NO